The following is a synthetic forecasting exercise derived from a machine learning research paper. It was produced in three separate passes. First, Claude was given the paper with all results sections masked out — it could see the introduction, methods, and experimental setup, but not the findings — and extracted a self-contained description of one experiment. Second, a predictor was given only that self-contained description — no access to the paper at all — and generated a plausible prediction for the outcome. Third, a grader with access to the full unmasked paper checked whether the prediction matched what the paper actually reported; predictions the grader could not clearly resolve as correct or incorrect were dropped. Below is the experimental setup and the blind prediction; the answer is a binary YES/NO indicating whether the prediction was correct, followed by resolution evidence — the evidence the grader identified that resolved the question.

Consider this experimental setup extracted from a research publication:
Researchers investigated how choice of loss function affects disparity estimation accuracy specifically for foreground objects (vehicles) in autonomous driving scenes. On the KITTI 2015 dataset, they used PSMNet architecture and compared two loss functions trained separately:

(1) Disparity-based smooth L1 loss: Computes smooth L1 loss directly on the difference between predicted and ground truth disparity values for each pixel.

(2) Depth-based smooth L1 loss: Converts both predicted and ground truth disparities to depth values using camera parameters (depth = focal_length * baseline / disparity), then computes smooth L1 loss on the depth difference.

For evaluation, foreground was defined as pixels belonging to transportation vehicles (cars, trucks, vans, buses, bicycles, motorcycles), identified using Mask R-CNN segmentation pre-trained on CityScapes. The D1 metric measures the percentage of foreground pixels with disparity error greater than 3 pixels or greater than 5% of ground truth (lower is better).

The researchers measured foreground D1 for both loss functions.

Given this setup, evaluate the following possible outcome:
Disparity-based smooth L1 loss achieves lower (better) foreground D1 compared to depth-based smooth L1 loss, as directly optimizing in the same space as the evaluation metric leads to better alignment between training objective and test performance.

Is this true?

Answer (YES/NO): NO